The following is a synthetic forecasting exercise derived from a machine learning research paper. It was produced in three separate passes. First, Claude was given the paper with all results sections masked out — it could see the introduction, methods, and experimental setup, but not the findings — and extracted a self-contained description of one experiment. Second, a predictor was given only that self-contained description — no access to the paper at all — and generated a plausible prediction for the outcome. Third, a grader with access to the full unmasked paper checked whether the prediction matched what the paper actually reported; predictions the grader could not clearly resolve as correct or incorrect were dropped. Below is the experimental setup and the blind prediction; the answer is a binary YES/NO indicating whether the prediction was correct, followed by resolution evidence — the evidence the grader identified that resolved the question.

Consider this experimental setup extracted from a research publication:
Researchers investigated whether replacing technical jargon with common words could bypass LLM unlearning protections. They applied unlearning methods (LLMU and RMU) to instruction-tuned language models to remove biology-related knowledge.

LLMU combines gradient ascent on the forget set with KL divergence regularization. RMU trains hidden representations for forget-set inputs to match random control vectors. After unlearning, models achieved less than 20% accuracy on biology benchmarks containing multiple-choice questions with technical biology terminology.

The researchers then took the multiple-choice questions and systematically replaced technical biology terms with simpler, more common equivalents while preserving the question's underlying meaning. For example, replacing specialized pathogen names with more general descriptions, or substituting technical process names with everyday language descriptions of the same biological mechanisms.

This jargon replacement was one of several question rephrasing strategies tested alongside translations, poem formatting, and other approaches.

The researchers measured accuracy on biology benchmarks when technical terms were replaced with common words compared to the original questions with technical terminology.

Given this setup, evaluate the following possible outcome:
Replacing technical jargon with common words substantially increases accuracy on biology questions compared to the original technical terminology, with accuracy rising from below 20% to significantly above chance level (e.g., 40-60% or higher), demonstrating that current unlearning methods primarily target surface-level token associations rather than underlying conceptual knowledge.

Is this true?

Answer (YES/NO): NO